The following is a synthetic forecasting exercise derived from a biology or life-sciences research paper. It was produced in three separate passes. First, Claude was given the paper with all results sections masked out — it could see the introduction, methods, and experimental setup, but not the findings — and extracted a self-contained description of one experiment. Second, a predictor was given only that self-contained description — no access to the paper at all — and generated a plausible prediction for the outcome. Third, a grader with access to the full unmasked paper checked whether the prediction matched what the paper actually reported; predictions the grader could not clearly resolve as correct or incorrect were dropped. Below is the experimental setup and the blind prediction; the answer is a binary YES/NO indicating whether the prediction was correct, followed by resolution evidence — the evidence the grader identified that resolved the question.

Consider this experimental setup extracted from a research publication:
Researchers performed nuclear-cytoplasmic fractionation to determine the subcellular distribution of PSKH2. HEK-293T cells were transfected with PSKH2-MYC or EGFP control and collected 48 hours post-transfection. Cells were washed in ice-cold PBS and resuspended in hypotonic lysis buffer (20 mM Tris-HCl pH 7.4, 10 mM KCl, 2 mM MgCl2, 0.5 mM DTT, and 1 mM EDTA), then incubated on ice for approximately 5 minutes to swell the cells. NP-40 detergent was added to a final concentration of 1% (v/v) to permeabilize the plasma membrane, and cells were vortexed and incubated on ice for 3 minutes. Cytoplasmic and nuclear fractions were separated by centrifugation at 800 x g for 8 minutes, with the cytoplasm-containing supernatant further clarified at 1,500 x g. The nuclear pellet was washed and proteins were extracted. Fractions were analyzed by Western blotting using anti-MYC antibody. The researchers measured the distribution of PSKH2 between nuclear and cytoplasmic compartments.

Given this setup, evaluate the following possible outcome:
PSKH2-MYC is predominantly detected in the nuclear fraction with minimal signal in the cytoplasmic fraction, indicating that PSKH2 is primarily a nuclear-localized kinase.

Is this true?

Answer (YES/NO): NO